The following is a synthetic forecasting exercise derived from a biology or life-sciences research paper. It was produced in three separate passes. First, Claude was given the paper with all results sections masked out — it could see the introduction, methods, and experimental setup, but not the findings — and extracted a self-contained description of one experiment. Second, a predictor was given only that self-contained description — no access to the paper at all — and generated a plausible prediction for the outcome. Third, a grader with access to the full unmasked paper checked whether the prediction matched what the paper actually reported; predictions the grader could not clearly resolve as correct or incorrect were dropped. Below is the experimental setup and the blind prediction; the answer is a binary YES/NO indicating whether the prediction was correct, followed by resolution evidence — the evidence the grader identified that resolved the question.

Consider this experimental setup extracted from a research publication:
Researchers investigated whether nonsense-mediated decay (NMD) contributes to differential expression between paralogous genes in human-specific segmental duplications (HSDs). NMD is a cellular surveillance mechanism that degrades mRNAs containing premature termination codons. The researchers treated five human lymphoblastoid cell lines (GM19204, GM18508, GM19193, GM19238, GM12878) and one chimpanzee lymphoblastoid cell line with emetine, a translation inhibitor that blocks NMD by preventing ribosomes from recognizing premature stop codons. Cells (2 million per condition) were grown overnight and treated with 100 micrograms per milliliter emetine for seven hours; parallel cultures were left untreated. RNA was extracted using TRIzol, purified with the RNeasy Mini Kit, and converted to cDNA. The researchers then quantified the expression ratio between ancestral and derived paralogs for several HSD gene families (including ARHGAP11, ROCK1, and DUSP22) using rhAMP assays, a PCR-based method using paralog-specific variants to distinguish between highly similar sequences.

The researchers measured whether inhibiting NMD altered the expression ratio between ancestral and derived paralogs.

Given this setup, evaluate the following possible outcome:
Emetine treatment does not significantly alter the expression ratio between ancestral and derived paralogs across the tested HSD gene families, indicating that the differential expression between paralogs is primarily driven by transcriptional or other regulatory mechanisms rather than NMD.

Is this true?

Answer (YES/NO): NO